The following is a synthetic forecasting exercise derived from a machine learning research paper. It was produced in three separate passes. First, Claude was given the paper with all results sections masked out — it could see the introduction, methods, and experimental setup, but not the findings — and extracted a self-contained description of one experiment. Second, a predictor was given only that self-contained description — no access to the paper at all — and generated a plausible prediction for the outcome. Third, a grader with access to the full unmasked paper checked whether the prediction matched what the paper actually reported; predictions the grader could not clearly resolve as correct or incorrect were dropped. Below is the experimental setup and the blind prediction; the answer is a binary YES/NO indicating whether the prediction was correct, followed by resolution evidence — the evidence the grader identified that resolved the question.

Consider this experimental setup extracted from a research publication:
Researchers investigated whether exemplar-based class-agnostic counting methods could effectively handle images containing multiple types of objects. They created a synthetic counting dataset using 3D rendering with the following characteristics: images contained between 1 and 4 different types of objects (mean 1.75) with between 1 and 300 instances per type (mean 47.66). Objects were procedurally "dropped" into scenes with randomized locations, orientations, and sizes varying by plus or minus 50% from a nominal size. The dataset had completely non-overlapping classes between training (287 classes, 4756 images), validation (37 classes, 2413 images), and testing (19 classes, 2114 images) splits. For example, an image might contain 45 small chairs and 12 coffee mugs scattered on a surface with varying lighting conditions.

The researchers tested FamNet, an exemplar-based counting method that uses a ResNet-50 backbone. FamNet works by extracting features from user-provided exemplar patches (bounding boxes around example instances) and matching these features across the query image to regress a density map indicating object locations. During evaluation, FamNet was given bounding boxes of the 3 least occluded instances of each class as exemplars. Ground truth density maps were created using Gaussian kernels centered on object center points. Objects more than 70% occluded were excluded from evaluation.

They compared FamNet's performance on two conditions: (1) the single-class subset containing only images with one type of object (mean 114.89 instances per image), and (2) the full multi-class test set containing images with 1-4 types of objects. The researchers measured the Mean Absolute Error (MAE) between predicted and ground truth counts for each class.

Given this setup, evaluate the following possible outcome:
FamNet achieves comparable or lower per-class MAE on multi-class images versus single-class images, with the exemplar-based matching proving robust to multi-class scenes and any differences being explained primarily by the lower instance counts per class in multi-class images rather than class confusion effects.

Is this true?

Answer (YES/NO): NO